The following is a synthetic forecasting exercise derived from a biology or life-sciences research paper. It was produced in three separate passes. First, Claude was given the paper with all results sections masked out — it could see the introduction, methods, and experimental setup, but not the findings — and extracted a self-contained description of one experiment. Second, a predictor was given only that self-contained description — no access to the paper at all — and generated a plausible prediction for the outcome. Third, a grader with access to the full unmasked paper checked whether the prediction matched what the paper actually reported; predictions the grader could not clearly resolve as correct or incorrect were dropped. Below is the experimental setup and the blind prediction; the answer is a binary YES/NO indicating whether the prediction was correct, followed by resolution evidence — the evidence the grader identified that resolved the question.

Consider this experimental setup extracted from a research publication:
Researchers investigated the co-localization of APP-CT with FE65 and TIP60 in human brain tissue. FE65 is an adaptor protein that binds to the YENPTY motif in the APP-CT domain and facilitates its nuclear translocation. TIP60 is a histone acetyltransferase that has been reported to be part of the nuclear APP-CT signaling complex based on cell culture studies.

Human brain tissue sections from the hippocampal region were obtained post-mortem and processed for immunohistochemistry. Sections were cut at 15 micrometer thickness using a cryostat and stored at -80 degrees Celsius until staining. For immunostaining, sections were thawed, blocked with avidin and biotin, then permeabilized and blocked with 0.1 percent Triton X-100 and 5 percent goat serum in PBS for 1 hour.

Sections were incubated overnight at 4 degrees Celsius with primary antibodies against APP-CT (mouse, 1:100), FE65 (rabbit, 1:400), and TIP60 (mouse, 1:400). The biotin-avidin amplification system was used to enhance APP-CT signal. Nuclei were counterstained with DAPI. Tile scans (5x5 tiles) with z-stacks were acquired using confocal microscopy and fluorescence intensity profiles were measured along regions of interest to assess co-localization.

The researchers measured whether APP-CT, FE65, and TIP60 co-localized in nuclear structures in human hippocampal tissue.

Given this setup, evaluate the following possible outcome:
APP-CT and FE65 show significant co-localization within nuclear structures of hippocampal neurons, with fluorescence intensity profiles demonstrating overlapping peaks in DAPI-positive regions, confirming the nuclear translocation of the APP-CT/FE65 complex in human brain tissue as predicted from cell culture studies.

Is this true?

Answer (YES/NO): YES